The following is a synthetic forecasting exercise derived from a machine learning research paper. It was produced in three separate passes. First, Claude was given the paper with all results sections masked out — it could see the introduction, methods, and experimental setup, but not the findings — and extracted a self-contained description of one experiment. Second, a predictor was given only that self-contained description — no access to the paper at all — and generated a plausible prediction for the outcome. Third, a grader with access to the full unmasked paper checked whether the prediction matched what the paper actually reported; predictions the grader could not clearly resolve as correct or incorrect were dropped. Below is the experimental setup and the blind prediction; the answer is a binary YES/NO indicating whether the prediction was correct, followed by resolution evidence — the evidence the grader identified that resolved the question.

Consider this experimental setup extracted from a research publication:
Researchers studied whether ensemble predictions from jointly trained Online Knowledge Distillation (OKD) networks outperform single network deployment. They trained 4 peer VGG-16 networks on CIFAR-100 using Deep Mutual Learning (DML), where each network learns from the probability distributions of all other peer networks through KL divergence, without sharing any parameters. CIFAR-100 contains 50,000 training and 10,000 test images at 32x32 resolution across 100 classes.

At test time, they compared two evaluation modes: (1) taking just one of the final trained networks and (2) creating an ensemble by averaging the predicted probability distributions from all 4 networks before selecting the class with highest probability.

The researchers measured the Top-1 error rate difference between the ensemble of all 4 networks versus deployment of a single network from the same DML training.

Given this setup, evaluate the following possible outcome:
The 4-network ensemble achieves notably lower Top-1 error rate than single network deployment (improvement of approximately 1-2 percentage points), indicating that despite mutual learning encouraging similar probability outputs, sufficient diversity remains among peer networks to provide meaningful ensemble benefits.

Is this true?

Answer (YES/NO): YES